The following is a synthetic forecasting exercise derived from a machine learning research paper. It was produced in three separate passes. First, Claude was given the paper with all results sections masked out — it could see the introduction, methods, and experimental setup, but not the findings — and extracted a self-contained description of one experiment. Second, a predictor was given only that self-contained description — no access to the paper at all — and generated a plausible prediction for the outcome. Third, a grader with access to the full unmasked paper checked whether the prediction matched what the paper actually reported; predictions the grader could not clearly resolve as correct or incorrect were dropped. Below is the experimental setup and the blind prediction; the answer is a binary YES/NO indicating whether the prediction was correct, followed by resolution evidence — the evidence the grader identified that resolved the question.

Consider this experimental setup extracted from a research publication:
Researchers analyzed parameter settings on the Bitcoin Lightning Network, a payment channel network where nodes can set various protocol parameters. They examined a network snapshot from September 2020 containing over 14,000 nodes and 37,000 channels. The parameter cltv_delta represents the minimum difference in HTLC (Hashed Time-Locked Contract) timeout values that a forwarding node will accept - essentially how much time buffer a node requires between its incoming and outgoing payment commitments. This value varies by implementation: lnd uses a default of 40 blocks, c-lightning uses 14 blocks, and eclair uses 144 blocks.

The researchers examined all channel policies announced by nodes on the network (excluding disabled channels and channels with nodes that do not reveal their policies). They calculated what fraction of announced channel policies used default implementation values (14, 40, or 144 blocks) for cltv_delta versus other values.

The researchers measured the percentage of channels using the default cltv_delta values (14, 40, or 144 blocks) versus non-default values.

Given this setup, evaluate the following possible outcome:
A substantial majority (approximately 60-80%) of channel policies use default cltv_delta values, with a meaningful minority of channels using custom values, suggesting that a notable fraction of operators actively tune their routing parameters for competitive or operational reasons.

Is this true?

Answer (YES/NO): NO